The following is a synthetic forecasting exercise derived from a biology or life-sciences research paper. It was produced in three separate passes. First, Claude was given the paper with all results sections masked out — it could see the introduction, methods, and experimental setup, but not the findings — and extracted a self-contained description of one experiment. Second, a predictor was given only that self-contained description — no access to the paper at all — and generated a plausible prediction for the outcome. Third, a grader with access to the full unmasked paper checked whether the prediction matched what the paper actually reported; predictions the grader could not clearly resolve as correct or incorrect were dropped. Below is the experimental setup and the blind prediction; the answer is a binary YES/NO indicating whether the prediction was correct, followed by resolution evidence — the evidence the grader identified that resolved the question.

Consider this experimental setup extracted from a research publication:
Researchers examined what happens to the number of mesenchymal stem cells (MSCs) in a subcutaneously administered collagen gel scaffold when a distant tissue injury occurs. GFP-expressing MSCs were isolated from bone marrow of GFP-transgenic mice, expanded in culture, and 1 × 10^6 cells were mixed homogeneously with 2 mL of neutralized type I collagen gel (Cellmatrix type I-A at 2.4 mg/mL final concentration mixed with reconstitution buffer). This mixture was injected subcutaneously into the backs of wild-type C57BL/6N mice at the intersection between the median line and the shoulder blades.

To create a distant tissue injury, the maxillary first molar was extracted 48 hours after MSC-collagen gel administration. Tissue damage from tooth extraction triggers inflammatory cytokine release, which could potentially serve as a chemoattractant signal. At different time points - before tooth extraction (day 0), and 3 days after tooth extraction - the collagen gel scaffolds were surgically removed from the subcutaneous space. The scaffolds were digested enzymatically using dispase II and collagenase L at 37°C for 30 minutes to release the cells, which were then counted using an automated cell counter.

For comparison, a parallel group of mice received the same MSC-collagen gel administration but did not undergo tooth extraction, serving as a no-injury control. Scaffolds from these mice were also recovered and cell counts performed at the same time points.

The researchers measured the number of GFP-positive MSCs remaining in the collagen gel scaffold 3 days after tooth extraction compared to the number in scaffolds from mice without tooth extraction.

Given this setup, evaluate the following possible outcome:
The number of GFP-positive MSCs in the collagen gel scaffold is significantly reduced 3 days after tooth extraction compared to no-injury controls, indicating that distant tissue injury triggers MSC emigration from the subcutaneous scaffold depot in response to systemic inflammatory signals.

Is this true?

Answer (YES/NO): YES